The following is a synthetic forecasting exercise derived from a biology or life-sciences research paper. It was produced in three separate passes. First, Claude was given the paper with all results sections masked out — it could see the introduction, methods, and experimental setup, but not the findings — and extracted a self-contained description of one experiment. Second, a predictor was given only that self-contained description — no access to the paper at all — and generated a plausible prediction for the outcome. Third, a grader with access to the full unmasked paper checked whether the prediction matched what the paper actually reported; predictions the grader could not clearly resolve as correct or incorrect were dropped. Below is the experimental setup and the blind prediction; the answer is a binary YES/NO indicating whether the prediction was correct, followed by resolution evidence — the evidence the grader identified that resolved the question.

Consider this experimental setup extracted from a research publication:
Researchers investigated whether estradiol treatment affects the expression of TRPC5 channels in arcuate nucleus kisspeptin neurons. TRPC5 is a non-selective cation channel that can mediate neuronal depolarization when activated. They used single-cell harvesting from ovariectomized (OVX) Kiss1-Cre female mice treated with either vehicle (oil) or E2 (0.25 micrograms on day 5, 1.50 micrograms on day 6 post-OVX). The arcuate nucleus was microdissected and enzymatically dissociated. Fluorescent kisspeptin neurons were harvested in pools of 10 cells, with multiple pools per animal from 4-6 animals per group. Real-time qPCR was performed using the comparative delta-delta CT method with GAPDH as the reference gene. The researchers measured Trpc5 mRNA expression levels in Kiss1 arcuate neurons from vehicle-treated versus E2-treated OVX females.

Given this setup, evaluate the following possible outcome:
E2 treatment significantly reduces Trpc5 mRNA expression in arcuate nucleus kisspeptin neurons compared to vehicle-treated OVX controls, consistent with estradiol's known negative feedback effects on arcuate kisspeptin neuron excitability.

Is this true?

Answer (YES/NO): YES